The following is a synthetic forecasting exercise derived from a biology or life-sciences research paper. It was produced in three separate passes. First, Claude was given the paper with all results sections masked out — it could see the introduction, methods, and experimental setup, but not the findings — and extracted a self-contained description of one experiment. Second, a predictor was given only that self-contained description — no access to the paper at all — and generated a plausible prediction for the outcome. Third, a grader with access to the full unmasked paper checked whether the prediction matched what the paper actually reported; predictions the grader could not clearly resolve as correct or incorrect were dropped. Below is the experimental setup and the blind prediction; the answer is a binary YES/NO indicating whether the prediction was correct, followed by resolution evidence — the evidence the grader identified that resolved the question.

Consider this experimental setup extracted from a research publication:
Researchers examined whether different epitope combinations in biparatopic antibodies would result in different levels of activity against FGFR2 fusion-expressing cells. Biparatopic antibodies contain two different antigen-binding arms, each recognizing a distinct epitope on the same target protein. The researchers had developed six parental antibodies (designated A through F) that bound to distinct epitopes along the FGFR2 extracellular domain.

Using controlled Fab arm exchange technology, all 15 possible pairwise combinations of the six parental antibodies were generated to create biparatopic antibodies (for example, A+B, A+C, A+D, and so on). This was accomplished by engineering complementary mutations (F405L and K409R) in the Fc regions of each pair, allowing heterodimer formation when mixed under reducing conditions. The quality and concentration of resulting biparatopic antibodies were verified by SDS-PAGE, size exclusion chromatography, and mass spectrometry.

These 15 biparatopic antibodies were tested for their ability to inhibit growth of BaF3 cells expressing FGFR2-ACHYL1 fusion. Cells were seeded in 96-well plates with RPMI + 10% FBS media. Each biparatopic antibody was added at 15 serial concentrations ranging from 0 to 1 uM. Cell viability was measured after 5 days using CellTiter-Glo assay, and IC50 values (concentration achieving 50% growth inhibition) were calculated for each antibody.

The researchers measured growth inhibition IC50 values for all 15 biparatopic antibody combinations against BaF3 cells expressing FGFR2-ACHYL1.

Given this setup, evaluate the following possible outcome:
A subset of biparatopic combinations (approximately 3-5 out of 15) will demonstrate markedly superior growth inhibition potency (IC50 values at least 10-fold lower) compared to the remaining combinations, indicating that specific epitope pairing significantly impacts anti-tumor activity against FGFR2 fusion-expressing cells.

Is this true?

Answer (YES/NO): NO